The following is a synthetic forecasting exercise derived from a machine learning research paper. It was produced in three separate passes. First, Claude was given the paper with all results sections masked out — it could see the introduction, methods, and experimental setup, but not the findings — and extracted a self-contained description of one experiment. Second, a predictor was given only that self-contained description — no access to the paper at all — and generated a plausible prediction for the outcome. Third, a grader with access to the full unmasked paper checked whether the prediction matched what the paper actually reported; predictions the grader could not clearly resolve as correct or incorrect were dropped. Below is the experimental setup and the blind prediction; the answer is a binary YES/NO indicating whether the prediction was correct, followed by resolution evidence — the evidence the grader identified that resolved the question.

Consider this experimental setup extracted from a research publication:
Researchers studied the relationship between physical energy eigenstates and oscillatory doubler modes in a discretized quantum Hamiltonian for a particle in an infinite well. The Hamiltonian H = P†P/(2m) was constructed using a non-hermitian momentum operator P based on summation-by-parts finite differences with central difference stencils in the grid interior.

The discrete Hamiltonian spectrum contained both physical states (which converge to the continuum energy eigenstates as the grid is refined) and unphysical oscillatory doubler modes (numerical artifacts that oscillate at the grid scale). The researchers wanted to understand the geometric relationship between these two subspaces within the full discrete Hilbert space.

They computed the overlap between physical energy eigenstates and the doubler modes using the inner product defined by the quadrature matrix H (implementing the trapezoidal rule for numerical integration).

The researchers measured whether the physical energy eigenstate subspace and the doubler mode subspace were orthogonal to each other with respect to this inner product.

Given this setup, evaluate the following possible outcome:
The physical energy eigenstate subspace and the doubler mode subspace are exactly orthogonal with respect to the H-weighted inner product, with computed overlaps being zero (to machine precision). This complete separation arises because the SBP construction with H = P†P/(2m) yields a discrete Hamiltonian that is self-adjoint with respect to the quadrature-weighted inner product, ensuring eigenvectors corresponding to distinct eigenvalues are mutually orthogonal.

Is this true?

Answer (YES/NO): YES